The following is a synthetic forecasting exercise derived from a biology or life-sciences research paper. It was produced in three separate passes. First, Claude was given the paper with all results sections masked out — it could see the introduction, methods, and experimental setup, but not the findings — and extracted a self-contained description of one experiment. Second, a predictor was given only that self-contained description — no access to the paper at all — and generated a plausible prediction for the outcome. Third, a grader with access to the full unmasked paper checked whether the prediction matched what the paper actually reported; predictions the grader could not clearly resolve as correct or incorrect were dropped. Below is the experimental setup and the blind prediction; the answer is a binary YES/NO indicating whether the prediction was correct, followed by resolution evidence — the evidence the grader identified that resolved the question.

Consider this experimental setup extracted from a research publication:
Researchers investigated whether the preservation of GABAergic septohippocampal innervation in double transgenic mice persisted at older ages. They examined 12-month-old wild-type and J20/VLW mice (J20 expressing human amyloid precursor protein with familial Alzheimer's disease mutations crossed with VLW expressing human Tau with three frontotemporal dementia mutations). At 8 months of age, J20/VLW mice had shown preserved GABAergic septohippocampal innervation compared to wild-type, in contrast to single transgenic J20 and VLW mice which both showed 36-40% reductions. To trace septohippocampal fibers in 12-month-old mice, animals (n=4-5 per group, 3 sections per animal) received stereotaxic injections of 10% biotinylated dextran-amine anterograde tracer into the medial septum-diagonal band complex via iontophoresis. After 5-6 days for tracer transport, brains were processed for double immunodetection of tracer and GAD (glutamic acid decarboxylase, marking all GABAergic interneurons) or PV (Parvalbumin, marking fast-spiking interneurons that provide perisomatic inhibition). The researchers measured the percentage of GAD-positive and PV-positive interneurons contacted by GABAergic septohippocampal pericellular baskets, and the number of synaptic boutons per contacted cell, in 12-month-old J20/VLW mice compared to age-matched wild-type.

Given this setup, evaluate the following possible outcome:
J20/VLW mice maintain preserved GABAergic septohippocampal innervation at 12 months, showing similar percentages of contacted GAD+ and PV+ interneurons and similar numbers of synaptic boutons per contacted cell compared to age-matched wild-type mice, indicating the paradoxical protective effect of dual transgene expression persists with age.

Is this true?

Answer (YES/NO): YES